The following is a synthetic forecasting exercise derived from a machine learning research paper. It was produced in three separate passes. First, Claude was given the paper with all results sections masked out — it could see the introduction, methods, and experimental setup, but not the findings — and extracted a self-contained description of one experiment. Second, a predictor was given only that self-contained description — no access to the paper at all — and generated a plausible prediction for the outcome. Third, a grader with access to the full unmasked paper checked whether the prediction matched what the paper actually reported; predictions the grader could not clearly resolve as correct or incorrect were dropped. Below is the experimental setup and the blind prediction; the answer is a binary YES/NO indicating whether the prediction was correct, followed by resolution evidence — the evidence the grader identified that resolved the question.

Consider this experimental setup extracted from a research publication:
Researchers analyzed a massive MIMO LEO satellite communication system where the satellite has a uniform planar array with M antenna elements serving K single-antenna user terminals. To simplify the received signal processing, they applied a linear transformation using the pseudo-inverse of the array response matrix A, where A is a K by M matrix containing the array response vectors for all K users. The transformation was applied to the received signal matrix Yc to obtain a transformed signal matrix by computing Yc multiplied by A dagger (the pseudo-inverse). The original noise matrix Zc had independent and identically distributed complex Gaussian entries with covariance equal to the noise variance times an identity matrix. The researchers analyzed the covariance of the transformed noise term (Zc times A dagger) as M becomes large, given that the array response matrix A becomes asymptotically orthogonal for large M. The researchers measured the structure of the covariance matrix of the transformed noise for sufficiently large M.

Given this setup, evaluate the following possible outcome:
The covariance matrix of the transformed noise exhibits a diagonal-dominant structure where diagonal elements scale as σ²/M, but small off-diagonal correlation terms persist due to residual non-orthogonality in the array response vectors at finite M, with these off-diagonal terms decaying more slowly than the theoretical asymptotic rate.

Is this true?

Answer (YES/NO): NO